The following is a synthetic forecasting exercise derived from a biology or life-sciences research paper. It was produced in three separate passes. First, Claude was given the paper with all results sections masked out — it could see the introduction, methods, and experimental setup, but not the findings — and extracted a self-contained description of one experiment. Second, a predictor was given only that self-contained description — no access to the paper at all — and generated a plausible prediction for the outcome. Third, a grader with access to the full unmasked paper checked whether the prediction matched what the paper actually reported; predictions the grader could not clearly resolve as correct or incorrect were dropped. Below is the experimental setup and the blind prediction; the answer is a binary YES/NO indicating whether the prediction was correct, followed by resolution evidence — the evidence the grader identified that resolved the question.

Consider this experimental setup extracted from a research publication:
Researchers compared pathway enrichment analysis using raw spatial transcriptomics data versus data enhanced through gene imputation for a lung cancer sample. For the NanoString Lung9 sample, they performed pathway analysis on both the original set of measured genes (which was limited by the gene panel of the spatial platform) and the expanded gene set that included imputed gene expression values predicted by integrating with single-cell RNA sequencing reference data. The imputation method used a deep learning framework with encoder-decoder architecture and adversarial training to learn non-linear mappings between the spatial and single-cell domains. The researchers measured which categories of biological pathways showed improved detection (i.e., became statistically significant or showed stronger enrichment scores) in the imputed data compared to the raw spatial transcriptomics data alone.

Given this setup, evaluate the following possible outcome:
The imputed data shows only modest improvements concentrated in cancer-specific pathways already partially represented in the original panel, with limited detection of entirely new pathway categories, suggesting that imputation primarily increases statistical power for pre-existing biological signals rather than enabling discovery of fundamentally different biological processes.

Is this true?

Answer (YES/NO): NO